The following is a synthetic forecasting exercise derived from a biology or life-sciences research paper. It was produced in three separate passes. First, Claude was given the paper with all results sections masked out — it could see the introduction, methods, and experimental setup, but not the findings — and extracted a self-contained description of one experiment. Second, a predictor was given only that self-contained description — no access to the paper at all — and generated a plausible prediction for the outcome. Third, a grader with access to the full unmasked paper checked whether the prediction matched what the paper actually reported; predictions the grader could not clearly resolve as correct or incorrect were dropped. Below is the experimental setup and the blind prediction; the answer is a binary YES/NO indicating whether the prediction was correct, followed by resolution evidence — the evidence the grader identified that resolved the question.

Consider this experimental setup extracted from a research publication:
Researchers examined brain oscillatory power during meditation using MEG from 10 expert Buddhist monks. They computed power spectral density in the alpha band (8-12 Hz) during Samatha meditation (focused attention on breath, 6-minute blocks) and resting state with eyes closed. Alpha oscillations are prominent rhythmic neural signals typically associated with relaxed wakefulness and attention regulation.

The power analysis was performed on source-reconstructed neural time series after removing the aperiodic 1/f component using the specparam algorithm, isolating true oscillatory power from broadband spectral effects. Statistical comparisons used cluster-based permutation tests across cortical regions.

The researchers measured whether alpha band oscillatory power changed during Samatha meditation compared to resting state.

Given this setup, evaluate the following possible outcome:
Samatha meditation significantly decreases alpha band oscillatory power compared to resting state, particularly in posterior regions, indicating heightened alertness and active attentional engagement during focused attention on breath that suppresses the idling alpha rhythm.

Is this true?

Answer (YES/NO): NO